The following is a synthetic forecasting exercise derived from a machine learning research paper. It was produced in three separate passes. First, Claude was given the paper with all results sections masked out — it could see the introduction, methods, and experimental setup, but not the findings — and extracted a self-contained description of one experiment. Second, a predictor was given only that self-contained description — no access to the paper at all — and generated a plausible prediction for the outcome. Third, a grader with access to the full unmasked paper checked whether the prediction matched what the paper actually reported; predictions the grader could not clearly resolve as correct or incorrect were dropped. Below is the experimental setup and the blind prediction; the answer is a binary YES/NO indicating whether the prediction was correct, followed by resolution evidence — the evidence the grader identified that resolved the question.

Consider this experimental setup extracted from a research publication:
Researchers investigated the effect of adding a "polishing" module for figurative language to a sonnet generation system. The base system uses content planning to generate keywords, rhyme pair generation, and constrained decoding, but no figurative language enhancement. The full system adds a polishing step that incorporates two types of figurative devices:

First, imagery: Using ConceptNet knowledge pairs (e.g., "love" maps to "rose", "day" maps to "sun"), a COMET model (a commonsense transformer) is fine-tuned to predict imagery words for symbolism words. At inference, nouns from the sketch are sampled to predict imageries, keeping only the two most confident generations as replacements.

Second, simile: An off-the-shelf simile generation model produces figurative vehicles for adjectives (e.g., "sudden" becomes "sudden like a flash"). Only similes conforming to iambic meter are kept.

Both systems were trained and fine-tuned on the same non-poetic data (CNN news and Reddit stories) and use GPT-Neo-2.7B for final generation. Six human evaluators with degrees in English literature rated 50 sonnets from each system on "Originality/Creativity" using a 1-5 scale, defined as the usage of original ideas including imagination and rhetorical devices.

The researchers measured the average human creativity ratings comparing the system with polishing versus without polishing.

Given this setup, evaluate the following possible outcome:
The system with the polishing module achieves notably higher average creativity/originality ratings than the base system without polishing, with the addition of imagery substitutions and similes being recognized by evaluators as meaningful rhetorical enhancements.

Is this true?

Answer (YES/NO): YES